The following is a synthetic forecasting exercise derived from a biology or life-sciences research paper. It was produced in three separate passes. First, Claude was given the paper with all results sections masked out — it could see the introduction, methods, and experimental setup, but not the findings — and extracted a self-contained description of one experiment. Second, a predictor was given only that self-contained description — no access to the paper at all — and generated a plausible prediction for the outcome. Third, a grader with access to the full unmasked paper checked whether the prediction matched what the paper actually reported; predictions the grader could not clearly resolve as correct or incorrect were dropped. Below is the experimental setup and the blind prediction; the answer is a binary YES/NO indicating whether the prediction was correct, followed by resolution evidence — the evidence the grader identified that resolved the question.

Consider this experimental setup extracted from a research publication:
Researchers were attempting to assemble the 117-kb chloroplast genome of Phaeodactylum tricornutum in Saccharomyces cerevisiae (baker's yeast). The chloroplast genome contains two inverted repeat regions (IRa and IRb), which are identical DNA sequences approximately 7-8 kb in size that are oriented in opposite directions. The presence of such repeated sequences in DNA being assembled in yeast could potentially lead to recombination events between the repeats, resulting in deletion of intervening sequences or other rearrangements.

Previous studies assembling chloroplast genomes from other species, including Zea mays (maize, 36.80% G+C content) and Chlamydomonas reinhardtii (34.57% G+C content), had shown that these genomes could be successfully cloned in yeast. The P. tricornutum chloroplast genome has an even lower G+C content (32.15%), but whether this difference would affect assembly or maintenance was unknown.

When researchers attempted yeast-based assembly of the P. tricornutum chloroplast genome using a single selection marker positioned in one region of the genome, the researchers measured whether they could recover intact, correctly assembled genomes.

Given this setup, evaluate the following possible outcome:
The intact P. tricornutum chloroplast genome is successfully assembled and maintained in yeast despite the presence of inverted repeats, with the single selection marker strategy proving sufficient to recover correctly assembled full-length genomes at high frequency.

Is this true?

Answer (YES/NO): NO